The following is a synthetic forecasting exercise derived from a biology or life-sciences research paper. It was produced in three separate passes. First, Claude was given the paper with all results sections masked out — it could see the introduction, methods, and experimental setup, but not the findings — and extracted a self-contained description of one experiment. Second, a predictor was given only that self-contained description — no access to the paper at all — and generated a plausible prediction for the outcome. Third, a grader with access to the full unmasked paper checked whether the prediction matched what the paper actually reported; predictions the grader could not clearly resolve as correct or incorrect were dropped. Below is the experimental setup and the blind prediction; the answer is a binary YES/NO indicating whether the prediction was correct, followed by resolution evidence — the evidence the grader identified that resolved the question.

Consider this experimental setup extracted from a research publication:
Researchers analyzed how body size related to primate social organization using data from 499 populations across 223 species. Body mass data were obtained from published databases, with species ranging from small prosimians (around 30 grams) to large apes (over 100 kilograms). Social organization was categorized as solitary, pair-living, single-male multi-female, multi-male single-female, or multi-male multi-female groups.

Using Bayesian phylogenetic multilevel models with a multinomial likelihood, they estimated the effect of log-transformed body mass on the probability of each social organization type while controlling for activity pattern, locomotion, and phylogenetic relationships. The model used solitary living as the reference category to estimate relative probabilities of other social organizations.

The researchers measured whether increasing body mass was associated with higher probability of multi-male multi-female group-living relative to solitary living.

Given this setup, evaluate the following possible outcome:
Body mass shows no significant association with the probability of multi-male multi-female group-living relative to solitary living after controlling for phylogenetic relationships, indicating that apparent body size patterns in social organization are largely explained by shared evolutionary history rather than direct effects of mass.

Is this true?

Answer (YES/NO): NO